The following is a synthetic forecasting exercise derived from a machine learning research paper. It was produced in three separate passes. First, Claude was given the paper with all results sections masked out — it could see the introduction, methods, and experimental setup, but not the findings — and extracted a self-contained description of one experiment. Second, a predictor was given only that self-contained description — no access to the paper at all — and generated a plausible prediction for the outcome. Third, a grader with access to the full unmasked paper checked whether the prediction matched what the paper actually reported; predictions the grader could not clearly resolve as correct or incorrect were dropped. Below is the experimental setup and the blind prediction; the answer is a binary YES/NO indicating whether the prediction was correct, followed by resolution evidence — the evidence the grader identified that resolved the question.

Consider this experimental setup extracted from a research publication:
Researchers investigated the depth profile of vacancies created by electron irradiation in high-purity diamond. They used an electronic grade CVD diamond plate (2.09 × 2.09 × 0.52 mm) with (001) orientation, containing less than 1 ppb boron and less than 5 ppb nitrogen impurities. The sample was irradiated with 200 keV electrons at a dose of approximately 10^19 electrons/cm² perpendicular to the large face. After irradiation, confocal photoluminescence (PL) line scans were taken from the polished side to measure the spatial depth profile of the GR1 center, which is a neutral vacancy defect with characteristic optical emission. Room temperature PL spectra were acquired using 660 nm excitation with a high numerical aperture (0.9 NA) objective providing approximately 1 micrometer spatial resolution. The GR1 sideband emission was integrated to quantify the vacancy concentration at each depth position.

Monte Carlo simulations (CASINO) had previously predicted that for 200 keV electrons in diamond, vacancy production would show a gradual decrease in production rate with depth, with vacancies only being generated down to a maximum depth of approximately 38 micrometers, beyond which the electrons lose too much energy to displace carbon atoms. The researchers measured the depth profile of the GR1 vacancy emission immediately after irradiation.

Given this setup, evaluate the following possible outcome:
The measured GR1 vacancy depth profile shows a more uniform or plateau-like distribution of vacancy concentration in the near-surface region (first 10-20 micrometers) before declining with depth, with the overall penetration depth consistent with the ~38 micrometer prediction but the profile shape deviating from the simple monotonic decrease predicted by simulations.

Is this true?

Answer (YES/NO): NO